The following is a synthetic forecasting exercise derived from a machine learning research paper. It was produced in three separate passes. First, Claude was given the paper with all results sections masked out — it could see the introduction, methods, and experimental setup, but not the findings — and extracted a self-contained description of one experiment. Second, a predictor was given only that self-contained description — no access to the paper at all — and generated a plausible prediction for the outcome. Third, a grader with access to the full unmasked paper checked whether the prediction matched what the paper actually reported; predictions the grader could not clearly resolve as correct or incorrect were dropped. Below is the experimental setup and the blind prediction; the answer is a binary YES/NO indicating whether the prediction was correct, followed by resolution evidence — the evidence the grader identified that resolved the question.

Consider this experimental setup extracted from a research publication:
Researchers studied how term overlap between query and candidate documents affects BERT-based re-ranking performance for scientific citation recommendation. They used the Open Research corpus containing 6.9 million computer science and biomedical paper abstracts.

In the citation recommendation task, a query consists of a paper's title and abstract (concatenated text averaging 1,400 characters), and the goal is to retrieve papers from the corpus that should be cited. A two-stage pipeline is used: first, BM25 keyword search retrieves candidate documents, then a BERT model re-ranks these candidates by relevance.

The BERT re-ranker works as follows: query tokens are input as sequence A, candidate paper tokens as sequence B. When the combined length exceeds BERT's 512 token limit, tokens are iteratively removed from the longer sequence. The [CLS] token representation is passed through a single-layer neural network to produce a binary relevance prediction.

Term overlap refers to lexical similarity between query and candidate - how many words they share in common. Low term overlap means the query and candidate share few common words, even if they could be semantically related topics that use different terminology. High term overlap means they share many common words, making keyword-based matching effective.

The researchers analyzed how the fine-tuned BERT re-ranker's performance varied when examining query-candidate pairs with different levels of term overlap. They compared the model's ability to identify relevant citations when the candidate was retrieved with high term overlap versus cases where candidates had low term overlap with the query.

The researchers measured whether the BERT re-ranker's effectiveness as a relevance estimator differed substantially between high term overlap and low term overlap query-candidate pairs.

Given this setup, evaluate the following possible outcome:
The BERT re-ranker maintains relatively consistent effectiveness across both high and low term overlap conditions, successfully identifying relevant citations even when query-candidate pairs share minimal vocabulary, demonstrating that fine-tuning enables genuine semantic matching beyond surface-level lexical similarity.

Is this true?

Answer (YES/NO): NO